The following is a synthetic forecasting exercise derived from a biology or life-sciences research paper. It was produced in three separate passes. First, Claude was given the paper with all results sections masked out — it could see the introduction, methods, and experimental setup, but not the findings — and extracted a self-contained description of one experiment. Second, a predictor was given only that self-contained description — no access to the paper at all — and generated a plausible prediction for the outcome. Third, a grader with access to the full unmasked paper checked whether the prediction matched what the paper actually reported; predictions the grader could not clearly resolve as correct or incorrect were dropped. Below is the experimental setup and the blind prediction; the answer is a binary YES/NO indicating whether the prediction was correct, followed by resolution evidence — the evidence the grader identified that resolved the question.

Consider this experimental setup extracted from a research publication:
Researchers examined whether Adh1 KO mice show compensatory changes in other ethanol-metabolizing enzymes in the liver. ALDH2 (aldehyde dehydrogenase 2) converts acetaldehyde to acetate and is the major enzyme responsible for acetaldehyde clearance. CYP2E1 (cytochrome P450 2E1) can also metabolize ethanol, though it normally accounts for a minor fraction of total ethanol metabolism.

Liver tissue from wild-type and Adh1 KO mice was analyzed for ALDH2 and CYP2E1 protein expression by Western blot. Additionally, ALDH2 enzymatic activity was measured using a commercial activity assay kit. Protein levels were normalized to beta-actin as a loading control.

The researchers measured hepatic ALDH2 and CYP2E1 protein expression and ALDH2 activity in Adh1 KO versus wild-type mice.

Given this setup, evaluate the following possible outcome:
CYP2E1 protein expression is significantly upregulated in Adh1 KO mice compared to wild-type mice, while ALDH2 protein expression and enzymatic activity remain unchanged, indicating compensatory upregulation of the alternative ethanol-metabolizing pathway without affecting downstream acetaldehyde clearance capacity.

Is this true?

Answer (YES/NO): NO